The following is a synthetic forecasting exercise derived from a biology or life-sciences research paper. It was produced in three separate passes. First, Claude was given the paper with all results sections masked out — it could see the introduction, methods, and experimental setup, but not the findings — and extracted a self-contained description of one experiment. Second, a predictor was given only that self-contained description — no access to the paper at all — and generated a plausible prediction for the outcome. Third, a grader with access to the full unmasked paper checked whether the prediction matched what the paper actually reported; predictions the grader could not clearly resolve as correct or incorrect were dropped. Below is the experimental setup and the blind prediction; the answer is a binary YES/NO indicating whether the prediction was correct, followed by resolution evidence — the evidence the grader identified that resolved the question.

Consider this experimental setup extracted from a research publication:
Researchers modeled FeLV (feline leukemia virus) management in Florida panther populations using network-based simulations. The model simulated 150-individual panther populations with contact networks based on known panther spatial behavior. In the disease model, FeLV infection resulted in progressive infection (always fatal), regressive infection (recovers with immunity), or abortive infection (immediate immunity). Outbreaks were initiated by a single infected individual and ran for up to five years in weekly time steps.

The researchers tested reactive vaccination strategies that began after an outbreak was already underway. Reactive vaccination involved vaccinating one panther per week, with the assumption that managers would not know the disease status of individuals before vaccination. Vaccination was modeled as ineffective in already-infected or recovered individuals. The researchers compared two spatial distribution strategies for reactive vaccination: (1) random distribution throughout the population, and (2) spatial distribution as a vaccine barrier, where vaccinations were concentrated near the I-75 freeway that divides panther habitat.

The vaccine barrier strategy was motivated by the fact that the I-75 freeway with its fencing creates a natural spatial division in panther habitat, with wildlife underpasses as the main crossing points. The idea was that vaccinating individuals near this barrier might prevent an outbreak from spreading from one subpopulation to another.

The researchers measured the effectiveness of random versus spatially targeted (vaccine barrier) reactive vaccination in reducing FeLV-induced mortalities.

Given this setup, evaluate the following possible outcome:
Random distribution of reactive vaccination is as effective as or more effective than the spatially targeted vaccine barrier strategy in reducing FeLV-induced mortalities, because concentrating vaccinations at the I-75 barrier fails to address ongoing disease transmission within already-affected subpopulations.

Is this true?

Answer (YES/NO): YES